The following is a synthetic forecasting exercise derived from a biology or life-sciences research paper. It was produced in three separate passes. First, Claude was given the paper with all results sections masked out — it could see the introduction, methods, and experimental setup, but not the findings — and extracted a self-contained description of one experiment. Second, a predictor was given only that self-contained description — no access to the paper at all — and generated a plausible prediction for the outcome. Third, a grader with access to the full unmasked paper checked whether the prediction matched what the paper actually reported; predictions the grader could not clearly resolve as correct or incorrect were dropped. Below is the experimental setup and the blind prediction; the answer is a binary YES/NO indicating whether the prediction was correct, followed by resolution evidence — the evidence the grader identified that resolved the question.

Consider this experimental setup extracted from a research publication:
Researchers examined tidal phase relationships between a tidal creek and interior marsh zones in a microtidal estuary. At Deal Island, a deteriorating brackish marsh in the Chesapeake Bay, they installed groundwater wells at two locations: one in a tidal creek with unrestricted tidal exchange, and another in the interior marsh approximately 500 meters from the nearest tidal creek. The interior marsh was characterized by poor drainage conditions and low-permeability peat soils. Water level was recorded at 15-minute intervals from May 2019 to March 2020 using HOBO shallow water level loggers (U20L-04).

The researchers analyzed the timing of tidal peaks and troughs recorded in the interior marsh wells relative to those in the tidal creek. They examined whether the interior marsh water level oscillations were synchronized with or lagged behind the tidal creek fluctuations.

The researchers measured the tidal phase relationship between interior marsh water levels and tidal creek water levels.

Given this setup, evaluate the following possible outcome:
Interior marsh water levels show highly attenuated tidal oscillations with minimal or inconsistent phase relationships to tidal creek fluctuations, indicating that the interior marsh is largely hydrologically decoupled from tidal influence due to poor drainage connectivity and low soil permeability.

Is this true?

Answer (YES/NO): NO